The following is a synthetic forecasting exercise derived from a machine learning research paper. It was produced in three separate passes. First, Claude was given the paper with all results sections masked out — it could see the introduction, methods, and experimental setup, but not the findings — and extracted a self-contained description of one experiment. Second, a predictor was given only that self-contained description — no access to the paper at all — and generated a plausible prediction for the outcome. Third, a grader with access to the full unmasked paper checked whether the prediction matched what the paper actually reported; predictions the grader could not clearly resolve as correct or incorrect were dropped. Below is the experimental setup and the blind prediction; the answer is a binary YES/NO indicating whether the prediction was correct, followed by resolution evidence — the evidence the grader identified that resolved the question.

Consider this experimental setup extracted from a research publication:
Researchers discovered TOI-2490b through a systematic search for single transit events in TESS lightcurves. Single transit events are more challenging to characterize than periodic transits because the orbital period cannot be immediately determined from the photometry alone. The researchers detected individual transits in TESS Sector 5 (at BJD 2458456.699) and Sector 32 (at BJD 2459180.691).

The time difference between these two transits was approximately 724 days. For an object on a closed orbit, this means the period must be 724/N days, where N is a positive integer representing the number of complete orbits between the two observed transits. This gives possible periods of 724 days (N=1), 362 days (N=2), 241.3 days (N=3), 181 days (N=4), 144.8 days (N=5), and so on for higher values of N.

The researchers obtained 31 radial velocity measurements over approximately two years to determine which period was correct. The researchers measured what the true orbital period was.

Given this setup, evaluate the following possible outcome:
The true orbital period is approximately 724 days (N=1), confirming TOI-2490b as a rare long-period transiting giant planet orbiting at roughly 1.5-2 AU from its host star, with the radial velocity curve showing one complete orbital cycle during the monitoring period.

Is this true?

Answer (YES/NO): NO